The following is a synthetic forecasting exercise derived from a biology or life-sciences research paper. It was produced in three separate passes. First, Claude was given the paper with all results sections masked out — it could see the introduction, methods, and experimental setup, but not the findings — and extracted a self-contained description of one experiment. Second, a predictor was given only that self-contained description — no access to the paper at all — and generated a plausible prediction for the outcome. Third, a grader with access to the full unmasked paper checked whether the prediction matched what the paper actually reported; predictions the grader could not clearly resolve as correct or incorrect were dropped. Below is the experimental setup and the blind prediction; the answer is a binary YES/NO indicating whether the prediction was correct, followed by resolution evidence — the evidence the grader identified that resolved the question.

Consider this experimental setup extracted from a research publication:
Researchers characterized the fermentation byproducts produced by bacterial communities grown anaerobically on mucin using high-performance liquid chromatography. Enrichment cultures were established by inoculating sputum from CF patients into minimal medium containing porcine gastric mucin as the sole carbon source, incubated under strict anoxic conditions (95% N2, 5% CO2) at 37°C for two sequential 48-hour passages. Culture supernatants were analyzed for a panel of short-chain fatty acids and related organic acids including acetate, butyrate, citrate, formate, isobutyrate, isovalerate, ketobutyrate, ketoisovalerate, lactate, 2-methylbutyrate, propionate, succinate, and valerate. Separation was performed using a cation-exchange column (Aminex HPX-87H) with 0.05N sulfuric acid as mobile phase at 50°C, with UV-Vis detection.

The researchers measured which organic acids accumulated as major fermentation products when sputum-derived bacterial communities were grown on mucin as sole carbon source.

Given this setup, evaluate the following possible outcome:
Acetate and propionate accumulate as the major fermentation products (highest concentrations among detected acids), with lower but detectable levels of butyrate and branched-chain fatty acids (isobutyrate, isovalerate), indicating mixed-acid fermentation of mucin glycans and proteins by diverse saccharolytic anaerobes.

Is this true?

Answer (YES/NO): NO